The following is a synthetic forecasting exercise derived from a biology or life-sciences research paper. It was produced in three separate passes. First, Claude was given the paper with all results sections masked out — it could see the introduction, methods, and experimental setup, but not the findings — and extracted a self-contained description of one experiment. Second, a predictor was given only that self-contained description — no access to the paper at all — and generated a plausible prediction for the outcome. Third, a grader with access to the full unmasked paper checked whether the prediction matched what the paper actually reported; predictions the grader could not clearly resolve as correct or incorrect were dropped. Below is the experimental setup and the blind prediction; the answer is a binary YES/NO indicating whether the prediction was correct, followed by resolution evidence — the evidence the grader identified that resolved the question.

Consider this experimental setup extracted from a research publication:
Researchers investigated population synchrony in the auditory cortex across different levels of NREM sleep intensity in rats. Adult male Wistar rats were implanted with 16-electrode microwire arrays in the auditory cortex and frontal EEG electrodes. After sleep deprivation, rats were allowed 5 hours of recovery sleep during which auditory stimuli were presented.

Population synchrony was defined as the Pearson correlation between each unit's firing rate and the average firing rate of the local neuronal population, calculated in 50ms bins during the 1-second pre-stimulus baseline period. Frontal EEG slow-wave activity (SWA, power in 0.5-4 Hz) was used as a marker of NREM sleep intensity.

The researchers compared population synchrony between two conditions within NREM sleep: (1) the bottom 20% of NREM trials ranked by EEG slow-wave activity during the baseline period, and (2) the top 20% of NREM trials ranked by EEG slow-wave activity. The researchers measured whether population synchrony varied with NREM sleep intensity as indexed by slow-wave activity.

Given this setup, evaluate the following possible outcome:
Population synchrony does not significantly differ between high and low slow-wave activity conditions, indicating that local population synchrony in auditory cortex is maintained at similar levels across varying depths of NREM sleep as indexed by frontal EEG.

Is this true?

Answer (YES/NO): NO